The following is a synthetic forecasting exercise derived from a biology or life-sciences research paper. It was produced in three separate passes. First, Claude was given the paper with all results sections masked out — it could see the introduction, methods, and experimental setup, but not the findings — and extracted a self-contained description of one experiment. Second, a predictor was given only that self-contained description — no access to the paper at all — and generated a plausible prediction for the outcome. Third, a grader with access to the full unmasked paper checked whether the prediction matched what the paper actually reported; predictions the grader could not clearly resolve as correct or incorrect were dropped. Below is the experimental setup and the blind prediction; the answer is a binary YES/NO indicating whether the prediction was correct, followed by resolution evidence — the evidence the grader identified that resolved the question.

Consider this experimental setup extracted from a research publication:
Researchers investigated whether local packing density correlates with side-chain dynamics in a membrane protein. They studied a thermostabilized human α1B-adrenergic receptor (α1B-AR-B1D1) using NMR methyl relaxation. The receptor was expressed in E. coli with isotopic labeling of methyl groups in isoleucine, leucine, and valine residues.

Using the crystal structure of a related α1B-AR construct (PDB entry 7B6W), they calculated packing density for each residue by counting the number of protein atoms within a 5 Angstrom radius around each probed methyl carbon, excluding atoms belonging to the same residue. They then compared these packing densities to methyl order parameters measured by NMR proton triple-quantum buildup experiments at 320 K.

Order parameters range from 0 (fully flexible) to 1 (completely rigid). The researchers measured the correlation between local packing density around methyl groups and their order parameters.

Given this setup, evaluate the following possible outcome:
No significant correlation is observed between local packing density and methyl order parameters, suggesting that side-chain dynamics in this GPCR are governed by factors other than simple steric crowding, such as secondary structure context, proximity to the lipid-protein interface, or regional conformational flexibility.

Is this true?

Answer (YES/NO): NO